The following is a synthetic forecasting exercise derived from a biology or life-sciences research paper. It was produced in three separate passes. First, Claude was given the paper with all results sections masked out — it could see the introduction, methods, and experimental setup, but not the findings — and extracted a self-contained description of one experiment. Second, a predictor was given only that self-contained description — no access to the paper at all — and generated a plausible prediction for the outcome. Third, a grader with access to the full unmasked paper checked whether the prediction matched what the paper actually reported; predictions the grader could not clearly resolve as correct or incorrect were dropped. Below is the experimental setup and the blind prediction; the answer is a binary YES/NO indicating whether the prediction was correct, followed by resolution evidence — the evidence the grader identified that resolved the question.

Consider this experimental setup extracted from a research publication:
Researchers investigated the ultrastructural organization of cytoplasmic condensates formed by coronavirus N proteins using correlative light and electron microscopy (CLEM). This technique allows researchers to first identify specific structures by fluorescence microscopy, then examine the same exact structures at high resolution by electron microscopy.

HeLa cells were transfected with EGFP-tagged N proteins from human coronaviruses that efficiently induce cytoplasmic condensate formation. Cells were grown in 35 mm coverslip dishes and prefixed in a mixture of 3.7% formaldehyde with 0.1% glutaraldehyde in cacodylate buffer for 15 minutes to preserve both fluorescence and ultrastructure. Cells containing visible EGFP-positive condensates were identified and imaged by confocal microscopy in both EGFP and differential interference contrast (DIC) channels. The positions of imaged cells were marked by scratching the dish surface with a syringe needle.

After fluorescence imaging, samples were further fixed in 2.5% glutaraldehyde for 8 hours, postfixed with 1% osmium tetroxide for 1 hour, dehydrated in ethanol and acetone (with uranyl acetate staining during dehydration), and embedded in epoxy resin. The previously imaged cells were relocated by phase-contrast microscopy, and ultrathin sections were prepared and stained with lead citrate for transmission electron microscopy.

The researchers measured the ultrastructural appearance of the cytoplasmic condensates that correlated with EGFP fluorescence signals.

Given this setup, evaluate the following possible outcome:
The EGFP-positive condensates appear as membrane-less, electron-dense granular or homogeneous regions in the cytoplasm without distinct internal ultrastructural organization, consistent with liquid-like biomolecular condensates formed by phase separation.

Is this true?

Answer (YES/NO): NO